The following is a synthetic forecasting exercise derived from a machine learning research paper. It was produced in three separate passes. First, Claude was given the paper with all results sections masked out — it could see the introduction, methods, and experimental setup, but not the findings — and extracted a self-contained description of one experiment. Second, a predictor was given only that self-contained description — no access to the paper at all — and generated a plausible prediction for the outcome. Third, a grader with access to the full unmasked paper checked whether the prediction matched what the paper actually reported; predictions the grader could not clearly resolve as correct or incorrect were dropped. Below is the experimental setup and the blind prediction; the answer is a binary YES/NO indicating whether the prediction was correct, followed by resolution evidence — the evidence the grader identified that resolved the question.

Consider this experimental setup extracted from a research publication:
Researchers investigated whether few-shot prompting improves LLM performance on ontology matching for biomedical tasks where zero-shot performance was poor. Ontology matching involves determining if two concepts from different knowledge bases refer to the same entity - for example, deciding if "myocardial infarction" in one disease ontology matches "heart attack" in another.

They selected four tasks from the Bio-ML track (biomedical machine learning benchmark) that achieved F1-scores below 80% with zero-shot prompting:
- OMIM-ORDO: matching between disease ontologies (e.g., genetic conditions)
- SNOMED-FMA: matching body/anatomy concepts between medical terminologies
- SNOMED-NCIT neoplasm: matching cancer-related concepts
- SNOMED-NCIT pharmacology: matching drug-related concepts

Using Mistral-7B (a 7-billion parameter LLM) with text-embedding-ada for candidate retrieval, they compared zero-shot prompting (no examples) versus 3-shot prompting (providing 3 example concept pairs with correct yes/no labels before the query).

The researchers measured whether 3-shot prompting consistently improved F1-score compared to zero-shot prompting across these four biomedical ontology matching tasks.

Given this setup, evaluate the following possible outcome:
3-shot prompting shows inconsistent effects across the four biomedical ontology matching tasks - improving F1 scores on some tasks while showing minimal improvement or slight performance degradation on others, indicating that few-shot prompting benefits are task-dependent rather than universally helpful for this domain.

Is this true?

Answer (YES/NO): YES